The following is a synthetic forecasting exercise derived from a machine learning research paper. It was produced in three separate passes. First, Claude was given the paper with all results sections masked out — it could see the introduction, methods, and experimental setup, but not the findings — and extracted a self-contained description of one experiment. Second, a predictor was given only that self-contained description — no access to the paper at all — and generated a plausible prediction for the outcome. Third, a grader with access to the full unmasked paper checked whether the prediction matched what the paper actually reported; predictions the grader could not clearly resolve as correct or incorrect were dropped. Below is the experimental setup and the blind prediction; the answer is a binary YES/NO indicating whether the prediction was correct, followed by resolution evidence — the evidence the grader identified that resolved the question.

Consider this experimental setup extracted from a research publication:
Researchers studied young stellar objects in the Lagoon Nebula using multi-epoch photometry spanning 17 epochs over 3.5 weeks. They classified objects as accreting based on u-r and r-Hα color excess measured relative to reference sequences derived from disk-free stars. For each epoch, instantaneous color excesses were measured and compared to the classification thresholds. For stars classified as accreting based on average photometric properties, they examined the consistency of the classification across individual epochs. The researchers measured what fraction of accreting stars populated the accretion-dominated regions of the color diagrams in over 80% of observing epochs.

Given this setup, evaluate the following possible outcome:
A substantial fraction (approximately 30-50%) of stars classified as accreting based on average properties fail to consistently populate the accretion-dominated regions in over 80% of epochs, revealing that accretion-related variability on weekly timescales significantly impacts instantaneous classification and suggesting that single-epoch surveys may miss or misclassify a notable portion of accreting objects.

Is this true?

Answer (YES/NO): NO